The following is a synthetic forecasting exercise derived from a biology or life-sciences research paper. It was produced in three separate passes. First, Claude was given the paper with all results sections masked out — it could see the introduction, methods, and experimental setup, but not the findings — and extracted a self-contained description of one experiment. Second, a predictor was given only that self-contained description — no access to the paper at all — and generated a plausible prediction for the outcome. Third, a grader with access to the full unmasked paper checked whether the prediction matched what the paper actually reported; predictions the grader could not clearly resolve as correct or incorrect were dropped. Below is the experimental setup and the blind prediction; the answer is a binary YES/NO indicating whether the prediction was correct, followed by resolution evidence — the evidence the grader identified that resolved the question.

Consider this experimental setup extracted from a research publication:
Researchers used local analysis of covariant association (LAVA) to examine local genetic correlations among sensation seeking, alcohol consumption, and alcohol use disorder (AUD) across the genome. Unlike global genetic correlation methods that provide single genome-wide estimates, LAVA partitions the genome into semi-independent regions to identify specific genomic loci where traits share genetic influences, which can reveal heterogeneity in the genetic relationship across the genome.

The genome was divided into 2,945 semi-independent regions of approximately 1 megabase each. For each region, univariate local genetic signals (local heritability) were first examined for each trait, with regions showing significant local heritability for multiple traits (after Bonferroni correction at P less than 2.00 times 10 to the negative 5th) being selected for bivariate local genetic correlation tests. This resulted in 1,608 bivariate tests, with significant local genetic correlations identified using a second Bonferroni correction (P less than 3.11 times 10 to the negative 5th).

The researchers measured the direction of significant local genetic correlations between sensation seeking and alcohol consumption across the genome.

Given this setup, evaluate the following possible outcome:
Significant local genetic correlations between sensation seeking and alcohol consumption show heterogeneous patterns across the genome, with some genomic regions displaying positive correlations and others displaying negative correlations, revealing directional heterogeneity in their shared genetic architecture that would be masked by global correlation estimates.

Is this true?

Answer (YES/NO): NO